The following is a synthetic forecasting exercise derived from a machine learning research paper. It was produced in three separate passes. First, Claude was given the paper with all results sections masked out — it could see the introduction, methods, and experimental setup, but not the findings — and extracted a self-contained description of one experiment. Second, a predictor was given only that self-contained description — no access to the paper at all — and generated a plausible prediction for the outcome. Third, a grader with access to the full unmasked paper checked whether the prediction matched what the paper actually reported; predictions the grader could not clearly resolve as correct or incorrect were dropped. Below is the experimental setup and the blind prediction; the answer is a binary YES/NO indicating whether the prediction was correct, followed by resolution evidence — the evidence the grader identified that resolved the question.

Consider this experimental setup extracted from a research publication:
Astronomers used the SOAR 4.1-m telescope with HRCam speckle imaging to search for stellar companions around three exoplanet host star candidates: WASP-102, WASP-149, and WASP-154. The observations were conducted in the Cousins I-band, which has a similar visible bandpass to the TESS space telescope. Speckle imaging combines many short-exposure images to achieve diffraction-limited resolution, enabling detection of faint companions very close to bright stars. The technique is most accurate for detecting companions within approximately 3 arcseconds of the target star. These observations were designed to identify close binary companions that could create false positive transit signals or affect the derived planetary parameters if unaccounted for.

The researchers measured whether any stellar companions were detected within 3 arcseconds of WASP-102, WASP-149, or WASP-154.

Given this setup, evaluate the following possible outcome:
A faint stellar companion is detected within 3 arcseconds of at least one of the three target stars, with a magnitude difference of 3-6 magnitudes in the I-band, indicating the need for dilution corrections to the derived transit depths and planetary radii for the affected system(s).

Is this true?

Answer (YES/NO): NO